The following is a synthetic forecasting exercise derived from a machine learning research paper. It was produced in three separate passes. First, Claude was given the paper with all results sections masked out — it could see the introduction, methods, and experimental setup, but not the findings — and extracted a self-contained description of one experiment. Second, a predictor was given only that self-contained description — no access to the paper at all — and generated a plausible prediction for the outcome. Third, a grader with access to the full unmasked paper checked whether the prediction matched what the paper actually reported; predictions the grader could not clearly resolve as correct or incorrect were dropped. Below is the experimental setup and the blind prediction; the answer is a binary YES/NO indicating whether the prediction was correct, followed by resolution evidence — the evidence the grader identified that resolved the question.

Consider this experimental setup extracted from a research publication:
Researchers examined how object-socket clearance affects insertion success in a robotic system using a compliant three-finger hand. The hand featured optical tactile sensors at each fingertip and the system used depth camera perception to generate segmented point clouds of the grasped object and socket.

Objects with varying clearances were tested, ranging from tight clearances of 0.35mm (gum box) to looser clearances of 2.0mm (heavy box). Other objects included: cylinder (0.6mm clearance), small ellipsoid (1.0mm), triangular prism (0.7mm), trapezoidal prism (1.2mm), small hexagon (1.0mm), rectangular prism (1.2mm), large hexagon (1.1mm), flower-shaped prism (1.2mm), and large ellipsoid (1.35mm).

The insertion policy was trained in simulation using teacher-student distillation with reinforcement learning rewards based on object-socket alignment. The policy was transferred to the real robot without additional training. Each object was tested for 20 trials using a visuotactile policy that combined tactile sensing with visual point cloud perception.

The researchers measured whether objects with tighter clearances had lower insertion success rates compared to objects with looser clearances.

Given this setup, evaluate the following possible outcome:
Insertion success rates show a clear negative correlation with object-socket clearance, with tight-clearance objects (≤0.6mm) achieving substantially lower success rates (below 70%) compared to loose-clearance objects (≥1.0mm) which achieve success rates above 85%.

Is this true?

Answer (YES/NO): NO